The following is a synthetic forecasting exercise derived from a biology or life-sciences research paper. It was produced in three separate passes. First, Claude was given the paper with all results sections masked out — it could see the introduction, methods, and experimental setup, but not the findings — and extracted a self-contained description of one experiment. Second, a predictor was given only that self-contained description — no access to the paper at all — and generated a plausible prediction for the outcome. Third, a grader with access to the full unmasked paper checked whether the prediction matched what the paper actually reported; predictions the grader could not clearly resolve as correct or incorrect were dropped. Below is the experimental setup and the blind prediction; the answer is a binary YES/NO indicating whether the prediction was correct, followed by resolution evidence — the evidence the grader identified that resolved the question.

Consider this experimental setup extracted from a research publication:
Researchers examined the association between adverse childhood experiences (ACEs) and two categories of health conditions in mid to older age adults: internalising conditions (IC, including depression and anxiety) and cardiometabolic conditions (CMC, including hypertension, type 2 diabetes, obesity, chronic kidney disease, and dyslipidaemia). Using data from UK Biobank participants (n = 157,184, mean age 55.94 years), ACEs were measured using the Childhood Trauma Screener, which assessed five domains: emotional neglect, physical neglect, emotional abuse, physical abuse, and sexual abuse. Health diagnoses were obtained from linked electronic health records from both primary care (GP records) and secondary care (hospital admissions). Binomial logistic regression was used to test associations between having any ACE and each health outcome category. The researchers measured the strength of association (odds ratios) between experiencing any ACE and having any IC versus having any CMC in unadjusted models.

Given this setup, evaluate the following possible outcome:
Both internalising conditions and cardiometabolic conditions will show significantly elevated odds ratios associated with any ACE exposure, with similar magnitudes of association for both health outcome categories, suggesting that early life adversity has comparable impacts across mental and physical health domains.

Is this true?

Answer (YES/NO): NO